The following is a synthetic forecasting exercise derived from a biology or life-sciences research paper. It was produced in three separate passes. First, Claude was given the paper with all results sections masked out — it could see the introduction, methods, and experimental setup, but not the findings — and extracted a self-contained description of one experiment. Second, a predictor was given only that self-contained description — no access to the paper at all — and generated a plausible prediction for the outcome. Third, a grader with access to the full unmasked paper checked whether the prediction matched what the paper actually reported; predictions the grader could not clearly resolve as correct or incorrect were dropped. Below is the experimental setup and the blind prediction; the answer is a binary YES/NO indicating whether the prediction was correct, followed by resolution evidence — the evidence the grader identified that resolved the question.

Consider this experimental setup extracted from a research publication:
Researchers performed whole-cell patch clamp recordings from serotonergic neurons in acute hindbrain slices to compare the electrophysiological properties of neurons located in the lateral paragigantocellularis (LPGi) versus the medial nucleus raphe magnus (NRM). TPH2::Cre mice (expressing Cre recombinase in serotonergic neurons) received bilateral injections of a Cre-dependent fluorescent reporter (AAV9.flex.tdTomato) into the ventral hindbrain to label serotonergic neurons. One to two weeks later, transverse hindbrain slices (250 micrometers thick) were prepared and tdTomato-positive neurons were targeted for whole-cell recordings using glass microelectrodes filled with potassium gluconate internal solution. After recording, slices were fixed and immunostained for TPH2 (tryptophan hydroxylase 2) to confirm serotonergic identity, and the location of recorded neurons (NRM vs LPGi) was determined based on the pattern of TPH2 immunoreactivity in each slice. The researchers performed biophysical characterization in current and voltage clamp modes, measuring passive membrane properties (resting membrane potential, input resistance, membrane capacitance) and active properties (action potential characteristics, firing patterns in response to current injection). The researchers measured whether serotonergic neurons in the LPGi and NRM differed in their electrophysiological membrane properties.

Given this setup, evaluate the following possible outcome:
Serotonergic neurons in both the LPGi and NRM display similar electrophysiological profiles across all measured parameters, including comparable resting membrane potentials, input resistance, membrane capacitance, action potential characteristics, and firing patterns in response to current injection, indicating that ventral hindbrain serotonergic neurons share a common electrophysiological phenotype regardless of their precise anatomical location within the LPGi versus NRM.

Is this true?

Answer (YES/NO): YES